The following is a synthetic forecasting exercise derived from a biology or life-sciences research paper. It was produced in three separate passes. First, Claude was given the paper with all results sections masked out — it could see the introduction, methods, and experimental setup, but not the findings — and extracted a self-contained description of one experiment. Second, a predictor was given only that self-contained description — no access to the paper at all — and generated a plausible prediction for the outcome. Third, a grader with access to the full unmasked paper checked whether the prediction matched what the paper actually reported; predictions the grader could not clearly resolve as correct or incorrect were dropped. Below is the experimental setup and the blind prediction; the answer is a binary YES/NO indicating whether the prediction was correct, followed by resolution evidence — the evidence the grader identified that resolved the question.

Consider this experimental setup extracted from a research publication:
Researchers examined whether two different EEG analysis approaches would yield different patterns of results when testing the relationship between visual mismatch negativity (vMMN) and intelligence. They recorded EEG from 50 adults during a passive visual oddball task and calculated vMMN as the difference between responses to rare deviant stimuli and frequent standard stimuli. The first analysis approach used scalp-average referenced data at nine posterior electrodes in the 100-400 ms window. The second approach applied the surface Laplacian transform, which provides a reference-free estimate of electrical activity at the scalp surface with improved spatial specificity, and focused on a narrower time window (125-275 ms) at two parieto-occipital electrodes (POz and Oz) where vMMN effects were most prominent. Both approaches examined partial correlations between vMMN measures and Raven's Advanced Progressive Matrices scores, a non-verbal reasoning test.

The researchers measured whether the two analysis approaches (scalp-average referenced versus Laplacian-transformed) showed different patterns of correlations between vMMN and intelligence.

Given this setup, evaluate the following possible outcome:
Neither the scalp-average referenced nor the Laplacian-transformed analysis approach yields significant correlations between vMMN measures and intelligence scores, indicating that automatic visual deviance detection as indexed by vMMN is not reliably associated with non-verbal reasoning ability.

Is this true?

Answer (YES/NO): YES